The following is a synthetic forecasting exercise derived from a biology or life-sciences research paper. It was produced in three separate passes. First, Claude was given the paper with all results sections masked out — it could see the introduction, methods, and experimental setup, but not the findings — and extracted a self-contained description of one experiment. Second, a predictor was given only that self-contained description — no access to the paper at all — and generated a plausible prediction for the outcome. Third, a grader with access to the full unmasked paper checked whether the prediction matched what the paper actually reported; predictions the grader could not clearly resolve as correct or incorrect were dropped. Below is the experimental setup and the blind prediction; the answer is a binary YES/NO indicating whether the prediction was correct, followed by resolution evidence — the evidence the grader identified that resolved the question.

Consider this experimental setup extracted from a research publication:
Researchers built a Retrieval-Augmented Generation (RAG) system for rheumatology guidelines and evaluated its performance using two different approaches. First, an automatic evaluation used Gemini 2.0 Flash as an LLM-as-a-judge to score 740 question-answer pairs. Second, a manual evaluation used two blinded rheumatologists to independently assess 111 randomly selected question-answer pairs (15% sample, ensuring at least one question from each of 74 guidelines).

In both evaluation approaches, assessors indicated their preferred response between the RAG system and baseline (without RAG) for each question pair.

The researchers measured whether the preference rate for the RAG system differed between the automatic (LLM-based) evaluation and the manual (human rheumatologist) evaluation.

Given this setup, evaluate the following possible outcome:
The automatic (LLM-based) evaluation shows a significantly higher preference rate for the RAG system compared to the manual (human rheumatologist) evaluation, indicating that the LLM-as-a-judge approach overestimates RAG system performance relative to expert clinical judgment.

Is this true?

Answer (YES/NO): YES